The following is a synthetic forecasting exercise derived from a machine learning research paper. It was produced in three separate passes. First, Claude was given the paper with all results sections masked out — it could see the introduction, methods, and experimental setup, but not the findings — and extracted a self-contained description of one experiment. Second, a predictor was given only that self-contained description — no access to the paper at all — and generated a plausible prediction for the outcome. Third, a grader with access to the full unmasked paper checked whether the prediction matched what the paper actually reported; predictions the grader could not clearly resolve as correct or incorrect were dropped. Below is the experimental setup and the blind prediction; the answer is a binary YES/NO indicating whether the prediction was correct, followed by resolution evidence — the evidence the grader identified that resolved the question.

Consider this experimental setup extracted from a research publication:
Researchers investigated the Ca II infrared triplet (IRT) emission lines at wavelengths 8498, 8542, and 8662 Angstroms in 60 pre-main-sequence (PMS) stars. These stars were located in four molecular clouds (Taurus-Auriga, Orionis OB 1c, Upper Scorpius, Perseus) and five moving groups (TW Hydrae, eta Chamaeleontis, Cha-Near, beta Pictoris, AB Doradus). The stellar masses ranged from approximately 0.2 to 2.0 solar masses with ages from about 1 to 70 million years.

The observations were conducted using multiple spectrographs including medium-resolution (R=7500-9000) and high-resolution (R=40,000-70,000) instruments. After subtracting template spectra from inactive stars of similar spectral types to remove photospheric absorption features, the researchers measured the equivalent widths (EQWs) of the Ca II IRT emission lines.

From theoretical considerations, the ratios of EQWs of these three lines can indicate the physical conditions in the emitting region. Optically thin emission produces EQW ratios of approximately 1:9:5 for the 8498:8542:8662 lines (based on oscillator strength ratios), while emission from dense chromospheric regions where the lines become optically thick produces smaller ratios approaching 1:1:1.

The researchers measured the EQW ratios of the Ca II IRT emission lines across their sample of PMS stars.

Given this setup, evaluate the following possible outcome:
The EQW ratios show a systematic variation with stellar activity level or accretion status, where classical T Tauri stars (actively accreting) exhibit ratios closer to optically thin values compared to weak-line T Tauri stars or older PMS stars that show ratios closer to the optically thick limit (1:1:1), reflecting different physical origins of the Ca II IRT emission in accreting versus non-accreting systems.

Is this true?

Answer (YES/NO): NO